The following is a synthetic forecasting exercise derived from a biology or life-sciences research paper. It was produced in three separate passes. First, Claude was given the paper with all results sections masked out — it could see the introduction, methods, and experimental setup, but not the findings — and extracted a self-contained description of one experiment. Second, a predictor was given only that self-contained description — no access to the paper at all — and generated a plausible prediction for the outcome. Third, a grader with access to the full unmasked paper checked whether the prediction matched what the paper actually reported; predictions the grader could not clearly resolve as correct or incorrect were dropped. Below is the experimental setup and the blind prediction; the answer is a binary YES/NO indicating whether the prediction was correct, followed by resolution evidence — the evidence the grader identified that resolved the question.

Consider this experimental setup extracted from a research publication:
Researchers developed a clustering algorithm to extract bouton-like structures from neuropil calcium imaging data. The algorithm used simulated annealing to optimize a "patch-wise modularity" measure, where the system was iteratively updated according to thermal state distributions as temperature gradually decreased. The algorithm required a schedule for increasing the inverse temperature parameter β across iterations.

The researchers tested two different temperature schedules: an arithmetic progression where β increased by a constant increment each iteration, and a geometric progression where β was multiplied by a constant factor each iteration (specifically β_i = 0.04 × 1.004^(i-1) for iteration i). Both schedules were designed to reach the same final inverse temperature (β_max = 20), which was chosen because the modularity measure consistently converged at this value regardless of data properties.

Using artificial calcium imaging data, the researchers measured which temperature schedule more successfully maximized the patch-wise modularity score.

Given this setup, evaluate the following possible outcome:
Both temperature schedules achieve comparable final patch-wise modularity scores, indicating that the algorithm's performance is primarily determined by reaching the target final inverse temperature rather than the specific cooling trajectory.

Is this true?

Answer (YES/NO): NO